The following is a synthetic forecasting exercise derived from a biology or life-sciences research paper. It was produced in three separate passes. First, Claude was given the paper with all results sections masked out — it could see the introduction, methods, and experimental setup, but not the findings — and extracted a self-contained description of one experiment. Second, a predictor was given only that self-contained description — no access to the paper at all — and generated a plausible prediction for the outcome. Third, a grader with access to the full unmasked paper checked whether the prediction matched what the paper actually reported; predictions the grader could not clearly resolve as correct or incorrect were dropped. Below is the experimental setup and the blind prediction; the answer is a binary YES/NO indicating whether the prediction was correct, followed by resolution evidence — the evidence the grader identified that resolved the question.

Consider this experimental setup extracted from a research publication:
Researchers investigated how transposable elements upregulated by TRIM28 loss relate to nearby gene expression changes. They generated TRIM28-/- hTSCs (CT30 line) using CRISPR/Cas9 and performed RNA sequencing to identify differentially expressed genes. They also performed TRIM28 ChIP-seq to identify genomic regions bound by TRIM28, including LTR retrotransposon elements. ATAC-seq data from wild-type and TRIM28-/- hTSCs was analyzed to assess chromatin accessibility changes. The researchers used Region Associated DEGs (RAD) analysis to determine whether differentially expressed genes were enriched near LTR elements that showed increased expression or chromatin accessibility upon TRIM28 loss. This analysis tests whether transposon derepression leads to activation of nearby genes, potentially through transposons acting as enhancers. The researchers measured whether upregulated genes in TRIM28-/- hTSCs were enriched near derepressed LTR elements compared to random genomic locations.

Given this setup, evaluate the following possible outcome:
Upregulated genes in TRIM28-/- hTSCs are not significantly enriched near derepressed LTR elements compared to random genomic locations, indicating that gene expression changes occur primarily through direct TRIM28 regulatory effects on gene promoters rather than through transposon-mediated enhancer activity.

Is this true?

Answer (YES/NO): NO